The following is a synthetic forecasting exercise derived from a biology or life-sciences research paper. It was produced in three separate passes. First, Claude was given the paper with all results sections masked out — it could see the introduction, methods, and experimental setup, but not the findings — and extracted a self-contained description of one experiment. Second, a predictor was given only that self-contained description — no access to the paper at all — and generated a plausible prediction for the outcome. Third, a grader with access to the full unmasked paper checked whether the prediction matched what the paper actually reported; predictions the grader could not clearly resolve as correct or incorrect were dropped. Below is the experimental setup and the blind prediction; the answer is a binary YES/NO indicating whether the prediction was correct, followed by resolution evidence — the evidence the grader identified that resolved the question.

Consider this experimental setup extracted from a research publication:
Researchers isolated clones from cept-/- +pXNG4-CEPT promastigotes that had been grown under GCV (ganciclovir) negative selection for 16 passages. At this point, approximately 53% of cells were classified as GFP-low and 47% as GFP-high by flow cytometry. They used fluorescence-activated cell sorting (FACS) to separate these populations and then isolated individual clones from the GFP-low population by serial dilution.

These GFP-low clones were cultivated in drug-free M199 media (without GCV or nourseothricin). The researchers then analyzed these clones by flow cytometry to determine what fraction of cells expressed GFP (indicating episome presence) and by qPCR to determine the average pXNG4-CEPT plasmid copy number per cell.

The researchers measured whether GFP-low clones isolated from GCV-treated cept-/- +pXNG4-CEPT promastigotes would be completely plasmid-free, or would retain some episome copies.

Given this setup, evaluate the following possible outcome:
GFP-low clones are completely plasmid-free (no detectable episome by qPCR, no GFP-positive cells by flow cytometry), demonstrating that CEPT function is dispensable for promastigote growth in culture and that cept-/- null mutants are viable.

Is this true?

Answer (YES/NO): NO